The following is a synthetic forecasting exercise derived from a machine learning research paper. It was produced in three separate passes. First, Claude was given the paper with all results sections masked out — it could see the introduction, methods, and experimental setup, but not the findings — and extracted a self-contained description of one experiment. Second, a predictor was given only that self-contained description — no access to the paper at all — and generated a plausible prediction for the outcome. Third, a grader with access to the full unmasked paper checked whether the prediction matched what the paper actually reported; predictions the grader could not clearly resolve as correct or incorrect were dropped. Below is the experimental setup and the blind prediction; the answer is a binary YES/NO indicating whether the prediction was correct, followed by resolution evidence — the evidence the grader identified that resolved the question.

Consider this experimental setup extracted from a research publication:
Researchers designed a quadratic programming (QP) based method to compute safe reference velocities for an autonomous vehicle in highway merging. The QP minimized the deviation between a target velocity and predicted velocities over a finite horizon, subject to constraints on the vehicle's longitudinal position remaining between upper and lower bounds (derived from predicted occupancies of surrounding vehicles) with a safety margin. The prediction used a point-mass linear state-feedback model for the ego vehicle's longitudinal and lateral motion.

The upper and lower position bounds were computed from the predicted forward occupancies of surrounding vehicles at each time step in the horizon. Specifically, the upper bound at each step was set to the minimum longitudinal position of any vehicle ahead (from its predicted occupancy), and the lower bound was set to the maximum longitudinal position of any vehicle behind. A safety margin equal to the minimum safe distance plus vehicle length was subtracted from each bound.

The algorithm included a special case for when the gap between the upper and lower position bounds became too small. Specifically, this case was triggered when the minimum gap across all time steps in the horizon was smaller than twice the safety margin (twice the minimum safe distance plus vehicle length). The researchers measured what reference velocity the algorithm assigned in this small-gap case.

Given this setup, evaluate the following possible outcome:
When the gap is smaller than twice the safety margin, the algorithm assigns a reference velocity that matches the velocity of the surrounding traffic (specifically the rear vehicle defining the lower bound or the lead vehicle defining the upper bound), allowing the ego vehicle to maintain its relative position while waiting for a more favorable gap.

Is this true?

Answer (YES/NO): NO